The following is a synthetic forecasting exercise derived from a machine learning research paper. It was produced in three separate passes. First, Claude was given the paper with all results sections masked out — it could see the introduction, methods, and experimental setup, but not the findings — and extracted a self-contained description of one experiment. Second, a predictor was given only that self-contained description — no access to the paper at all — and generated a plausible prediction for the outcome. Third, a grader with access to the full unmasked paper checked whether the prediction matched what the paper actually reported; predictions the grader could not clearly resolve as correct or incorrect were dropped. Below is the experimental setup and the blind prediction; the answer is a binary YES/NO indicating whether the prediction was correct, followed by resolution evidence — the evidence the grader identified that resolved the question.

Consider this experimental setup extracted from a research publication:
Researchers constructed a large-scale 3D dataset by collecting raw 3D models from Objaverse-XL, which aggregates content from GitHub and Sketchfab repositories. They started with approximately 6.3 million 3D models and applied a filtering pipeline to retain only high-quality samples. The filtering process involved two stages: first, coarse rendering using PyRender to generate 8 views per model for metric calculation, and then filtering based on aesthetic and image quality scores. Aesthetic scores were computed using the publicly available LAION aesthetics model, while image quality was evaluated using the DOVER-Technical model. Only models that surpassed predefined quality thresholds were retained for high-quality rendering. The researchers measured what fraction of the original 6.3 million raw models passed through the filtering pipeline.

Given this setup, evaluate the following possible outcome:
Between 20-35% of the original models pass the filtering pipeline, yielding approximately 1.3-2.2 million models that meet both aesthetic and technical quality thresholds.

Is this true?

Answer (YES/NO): NO